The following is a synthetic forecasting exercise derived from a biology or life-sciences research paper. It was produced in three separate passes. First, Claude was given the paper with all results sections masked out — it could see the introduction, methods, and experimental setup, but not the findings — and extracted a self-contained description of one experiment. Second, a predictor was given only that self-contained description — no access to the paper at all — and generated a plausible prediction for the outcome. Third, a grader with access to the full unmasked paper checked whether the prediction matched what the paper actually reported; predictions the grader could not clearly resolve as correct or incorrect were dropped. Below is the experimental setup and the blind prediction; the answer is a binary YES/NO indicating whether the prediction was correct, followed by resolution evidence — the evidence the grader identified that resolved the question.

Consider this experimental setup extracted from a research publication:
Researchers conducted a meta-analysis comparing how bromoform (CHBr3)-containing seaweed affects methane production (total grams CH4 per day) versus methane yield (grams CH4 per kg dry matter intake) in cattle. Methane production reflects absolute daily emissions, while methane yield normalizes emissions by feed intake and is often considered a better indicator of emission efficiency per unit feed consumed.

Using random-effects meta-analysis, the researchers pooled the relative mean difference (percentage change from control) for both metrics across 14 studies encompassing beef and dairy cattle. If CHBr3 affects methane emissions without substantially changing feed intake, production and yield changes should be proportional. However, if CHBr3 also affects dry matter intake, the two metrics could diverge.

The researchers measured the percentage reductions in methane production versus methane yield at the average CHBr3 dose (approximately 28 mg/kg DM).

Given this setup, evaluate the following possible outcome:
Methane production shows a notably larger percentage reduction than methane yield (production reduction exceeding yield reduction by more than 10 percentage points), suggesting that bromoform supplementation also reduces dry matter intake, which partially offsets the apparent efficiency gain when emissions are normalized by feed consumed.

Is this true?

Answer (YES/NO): NO